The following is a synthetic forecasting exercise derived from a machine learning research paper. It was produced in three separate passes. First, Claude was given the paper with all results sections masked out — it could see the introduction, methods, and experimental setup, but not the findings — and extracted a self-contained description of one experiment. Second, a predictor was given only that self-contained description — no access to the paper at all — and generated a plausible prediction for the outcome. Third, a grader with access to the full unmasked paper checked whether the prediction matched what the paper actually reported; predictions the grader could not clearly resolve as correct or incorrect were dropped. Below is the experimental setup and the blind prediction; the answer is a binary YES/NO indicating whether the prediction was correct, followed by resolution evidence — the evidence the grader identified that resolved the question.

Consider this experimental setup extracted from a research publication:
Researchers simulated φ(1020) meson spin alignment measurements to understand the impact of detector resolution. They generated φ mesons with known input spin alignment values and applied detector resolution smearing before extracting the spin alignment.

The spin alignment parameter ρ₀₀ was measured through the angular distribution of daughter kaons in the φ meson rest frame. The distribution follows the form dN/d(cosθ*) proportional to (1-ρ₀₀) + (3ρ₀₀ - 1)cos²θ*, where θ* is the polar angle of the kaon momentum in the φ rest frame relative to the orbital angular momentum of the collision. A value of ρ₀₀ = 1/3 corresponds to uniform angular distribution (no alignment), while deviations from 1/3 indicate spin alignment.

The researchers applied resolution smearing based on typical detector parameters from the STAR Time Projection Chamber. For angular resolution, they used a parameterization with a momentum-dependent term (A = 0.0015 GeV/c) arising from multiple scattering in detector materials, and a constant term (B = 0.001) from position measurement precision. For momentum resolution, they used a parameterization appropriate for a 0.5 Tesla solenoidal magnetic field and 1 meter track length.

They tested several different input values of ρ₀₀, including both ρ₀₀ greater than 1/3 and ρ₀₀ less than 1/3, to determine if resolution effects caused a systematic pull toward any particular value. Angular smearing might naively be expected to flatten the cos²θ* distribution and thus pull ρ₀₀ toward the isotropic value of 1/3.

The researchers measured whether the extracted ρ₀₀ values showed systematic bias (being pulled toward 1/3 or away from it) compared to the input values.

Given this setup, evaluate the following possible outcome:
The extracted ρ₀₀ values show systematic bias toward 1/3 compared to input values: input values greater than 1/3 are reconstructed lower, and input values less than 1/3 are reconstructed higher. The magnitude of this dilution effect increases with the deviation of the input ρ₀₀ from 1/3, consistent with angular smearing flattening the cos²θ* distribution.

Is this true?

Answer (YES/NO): NO